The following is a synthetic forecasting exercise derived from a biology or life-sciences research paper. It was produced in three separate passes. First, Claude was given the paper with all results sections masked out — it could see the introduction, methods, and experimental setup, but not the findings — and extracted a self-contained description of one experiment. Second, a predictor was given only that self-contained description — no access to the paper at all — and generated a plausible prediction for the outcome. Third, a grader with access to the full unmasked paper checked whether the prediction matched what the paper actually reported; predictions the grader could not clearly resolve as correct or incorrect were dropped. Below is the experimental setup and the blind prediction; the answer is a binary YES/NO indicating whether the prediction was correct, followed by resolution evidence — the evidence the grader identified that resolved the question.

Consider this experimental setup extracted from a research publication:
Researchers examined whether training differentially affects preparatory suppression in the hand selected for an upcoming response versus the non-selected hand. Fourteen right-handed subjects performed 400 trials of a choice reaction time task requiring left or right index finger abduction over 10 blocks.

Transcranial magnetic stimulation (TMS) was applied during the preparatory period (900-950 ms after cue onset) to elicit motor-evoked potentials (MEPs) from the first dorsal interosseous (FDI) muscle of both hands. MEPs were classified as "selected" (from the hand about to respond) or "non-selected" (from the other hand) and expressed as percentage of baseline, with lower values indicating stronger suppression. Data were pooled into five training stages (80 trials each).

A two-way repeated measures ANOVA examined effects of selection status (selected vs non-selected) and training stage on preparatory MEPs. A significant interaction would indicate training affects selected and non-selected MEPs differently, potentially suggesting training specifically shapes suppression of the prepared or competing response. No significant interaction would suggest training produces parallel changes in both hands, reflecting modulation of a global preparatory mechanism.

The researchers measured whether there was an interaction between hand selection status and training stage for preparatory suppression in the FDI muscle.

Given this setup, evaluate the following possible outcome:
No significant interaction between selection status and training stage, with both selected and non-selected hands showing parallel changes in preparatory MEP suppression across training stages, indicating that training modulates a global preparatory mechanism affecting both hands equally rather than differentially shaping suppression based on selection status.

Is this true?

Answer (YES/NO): YES